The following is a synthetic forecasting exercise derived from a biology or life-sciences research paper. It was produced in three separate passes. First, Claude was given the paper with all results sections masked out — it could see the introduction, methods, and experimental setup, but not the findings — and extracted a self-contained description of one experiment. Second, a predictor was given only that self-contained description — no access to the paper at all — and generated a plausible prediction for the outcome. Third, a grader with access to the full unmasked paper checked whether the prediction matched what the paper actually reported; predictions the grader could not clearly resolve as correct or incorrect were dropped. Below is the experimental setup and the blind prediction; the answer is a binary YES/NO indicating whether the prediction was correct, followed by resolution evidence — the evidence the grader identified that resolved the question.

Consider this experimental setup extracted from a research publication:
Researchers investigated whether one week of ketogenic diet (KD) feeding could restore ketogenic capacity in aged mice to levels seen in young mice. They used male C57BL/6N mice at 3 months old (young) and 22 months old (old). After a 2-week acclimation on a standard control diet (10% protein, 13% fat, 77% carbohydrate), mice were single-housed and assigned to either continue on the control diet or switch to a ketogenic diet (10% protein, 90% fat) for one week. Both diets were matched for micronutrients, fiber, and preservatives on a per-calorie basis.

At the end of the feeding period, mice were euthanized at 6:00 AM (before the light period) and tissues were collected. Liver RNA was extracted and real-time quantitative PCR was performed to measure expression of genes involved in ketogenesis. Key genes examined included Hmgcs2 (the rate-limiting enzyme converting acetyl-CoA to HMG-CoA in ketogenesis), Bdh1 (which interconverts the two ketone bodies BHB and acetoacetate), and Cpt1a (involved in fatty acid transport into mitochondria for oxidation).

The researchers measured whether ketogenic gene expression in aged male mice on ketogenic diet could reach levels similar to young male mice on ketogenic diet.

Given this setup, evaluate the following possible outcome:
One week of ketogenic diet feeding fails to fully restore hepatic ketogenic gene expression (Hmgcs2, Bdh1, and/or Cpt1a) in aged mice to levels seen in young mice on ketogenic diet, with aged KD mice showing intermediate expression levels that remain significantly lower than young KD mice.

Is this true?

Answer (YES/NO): YES